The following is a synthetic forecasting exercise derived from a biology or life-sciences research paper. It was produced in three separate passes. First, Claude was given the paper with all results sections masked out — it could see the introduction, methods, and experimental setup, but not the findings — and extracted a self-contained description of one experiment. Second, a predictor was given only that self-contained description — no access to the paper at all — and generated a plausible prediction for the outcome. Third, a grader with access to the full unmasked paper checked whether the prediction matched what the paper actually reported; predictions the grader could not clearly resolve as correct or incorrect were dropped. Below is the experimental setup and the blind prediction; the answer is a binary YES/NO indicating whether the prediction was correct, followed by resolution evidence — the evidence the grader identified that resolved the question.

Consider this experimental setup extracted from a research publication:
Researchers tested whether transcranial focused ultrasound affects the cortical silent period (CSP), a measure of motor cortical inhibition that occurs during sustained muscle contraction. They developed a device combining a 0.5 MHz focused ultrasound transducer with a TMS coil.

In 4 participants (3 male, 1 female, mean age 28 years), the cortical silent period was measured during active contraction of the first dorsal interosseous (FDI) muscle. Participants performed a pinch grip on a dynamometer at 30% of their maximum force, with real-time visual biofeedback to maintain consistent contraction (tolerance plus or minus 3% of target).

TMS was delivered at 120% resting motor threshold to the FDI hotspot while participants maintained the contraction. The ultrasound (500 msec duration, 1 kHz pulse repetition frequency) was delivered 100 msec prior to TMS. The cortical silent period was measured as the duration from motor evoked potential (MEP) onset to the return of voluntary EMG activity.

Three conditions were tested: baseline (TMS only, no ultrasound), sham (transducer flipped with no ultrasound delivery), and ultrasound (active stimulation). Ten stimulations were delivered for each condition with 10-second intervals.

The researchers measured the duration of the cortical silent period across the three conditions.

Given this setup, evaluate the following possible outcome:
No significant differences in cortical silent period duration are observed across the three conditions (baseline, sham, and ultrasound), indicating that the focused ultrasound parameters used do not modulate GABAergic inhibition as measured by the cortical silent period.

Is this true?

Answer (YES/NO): YES